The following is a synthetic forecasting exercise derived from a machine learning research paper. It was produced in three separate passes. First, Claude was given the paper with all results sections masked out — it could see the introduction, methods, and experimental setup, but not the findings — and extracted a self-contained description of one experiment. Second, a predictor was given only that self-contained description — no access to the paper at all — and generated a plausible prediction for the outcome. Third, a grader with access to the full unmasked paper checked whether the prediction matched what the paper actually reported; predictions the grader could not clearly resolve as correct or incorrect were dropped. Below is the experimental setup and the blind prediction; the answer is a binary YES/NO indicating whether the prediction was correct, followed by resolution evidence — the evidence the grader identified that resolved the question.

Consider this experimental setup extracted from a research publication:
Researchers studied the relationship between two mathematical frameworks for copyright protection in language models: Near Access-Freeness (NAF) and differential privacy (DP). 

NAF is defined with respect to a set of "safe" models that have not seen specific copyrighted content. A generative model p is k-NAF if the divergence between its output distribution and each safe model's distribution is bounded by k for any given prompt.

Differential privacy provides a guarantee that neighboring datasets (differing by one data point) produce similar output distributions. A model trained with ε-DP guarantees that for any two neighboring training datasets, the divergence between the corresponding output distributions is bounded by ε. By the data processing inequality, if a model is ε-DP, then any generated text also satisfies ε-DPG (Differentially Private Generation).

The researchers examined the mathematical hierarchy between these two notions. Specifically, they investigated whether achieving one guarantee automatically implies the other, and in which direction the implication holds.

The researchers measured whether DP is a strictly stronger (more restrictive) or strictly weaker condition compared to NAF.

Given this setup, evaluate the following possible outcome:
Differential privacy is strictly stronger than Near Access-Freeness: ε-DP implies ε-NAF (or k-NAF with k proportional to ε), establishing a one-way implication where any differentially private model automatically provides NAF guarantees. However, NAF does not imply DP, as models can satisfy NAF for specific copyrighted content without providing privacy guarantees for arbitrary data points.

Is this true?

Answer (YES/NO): YES